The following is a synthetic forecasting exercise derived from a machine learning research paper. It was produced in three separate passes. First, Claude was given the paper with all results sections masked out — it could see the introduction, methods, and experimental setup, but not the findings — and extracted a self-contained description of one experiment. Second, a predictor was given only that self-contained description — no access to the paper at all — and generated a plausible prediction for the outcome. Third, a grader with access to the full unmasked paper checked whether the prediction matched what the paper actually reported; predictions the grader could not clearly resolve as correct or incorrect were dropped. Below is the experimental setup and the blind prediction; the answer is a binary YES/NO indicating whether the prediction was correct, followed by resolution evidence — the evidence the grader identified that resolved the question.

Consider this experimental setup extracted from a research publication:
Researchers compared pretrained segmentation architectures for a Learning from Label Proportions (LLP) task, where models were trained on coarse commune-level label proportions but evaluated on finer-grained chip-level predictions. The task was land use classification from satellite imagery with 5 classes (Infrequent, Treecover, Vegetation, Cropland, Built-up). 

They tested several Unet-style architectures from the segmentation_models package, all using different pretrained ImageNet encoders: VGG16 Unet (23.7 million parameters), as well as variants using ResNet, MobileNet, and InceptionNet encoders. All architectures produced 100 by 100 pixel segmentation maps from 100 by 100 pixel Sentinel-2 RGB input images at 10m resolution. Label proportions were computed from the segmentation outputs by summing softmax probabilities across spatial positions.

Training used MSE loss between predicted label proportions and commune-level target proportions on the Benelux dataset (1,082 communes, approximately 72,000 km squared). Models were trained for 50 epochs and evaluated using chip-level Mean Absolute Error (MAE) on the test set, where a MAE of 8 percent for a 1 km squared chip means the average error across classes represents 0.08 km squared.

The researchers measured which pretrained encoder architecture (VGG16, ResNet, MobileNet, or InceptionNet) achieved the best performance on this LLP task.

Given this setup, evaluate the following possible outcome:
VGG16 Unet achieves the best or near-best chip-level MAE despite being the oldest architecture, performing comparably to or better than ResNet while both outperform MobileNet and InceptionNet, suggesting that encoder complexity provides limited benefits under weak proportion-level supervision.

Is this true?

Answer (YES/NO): NO